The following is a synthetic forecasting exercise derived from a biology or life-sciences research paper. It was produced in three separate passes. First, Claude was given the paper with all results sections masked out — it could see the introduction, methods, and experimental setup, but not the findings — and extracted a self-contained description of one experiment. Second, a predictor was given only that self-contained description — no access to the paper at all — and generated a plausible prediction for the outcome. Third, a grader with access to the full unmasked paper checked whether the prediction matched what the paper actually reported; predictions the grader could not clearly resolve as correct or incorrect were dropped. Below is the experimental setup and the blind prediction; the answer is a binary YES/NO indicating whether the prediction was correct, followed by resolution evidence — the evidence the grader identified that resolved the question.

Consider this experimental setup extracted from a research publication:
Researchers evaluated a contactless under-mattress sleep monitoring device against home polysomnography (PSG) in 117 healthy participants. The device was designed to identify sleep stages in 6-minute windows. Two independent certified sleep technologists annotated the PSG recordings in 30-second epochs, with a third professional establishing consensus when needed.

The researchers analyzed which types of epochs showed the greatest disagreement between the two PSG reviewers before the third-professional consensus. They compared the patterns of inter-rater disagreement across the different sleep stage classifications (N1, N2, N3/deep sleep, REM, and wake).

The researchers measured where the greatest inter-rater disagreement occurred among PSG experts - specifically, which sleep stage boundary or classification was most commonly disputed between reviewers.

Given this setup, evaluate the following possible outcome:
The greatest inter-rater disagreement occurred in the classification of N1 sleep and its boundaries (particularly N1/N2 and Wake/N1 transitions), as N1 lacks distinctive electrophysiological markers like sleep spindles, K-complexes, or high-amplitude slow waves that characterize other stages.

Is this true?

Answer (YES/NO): NO